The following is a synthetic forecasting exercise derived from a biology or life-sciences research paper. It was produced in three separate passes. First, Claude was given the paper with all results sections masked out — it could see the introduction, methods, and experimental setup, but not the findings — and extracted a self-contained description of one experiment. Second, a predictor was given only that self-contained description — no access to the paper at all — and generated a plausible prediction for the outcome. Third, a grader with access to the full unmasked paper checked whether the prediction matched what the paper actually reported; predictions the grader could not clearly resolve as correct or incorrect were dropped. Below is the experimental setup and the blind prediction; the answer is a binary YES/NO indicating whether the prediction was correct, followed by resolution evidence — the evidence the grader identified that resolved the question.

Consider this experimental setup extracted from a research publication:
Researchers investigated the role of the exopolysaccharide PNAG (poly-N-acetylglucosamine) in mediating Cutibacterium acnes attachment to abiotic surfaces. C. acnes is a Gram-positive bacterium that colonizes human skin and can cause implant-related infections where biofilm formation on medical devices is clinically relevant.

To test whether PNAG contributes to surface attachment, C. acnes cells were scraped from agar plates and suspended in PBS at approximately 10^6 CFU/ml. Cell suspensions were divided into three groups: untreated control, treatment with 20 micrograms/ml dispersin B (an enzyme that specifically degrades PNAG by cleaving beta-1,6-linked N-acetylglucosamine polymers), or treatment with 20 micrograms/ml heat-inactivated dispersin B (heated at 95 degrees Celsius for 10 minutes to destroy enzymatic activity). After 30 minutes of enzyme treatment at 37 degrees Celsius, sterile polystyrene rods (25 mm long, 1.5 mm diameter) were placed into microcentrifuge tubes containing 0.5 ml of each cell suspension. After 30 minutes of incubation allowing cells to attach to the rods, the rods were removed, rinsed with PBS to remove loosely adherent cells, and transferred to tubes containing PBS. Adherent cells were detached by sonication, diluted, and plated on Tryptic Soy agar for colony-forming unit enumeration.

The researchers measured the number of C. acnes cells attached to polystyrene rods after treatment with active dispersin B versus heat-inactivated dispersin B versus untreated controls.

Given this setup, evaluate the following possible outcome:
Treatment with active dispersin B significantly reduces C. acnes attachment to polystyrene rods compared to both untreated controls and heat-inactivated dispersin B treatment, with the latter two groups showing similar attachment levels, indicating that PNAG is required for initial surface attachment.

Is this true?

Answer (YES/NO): YES